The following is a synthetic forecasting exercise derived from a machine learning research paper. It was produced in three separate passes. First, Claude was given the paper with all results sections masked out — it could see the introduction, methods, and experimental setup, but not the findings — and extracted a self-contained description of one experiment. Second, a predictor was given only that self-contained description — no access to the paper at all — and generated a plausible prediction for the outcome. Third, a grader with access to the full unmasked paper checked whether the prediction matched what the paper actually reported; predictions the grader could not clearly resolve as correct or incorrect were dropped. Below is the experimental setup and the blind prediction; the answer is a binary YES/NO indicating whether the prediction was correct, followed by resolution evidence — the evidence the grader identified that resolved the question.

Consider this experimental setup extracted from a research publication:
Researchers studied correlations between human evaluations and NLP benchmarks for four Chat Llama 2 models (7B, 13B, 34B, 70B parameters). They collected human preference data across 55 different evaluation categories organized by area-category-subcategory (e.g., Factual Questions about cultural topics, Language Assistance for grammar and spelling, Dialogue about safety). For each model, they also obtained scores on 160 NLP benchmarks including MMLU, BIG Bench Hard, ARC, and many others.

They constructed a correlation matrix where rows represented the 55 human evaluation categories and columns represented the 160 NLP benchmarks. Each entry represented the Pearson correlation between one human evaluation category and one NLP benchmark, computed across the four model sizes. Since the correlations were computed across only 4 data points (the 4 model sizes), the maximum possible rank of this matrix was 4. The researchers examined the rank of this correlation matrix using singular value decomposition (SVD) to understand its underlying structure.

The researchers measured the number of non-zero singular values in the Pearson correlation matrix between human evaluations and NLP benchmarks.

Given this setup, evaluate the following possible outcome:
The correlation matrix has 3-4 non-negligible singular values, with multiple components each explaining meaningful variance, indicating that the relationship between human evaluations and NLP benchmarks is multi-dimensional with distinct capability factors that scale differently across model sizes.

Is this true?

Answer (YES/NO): YES